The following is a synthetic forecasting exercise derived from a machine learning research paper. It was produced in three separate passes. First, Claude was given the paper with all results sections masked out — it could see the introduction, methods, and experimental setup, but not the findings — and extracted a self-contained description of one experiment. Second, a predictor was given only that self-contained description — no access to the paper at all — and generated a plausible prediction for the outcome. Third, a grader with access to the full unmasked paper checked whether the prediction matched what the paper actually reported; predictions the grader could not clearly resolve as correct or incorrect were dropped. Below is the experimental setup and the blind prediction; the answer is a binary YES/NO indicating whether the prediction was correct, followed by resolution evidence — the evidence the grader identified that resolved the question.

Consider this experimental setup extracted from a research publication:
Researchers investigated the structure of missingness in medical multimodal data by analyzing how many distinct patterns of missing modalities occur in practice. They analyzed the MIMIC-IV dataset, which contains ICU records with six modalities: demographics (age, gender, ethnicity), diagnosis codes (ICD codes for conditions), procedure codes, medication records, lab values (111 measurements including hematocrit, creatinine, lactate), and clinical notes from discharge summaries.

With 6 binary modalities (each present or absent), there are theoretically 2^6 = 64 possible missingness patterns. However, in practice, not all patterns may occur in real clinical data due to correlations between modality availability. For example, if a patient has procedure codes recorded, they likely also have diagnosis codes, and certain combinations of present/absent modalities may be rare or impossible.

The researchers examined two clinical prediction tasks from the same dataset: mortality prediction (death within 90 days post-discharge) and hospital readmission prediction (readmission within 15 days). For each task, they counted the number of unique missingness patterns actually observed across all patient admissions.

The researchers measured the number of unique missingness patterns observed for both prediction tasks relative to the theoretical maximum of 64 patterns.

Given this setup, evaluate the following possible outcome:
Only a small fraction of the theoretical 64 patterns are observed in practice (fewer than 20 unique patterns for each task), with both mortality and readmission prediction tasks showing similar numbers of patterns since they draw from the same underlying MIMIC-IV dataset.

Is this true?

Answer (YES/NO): NO